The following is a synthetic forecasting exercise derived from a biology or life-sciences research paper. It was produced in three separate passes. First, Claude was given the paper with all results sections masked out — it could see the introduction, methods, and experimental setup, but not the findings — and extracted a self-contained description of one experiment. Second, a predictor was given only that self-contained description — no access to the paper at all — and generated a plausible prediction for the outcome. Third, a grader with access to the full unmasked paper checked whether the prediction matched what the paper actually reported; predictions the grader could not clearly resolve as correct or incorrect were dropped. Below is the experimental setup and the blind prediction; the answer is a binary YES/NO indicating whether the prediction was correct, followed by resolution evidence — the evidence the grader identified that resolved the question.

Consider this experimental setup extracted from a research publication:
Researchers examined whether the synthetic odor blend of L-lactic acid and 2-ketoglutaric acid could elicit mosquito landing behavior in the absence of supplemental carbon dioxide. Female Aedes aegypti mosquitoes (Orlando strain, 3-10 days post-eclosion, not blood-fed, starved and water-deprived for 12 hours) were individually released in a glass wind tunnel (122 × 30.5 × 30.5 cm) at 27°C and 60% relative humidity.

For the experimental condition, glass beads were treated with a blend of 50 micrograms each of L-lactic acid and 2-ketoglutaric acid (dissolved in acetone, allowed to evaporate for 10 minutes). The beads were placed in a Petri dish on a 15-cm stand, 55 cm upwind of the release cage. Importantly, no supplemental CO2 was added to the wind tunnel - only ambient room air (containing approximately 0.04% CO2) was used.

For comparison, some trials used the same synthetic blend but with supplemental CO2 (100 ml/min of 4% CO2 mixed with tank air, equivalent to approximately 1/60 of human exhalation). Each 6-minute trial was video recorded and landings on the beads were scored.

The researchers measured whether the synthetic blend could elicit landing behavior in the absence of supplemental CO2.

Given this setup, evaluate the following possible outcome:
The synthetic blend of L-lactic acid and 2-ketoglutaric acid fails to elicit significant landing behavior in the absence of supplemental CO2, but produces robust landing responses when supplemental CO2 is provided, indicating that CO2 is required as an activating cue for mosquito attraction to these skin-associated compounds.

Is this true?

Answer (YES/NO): NO